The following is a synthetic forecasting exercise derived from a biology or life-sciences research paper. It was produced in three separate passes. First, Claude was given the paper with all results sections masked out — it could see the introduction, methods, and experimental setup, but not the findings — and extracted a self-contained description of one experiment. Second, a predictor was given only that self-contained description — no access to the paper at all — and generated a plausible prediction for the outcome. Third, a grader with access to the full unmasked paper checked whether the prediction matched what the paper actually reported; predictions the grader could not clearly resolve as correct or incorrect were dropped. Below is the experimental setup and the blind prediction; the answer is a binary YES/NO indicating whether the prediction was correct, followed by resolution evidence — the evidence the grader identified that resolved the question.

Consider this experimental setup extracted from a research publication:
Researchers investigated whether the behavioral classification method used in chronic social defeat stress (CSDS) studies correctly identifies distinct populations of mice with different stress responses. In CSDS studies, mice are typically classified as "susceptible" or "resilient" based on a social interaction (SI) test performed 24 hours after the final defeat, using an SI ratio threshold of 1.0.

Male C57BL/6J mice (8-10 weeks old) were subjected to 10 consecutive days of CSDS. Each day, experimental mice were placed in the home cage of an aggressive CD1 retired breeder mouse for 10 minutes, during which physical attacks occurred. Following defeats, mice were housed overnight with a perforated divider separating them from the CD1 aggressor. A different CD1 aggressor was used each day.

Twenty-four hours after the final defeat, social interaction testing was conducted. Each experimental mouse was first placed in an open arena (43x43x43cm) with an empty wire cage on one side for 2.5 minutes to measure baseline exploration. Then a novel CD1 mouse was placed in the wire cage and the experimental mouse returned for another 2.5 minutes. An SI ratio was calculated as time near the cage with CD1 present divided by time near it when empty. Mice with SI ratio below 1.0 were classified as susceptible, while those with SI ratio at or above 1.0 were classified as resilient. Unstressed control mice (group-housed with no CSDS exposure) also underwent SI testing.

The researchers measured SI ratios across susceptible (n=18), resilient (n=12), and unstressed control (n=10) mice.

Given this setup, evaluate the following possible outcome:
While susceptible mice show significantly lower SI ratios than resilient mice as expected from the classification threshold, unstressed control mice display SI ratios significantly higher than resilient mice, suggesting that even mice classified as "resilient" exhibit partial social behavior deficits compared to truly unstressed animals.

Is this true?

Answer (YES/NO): NO